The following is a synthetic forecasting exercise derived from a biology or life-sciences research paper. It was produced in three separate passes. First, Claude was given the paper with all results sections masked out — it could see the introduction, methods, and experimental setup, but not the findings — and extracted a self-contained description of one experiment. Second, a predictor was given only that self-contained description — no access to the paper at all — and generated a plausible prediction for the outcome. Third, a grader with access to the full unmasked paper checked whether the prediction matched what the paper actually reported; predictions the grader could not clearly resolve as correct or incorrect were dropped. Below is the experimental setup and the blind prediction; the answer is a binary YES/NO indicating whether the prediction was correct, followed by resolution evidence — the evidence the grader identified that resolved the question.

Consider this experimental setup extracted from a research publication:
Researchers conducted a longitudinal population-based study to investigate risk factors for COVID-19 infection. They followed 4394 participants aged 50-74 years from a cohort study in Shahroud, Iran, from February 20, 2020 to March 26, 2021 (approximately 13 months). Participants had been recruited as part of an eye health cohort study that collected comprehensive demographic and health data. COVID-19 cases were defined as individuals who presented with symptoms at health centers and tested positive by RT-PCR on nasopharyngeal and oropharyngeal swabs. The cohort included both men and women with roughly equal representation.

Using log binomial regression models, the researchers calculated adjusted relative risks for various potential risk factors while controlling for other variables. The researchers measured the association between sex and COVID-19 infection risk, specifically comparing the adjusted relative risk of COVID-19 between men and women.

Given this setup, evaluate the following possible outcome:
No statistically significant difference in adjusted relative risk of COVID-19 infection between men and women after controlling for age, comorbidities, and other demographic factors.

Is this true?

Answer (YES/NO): NO